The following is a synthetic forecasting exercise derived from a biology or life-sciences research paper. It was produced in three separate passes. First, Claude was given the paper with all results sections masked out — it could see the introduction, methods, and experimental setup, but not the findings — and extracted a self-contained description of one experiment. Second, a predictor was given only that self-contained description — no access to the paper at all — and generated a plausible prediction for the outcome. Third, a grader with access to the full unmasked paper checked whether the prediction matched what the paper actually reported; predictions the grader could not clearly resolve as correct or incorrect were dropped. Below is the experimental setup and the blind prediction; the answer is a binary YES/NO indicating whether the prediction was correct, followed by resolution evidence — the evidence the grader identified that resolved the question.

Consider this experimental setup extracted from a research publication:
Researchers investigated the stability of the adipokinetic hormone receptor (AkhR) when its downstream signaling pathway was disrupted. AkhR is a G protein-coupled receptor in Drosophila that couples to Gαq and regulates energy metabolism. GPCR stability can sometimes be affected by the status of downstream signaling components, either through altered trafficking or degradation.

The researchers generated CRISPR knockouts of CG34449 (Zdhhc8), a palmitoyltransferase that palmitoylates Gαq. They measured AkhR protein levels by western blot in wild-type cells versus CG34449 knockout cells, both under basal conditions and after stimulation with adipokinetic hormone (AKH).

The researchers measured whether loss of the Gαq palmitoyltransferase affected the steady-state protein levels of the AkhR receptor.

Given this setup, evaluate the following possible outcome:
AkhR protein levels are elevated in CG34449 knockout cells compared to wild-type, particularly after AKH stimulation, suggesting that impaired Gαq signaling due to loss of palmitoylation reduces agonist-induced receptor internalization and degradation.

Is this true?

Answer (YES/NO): NO